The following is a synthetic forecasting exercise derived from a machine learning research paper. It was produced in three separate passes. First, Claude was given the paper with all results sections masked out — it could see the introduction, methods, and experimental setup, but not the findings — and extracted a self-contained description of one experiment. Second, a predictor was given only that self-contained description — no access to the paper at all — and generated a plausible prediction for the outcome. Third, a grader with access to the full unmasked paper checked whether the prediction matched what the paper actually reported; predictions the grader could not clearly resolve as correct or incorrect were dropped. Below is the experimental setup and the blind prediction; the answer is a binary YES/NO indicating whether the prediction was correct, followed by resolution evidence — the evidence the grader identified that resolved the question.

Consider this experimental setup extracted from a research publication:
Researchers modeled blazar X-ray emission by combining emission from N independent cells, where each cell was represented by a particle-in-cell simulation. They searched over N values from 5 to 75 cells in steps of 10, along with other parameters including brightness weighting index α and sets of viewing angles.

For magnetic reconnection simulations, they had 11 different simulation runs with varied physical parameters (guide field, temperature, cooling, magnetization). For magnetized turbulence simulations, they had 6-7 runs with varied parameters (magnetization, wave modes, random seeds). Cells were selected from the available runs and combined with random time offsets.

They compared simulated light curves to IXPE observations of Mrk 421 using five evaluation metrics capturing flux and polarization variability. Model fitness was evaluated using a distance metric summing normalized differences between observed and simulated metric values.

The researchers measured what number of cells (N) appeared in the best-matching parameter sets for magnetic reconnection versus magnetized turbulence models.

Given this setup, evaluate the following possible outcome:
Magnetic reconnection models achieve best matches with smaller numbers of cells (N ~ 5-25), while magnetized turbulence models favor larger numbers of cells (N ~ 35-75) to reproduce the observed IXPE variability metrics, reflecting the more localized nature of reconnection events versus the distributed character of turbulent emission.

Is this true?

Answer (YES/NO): NO